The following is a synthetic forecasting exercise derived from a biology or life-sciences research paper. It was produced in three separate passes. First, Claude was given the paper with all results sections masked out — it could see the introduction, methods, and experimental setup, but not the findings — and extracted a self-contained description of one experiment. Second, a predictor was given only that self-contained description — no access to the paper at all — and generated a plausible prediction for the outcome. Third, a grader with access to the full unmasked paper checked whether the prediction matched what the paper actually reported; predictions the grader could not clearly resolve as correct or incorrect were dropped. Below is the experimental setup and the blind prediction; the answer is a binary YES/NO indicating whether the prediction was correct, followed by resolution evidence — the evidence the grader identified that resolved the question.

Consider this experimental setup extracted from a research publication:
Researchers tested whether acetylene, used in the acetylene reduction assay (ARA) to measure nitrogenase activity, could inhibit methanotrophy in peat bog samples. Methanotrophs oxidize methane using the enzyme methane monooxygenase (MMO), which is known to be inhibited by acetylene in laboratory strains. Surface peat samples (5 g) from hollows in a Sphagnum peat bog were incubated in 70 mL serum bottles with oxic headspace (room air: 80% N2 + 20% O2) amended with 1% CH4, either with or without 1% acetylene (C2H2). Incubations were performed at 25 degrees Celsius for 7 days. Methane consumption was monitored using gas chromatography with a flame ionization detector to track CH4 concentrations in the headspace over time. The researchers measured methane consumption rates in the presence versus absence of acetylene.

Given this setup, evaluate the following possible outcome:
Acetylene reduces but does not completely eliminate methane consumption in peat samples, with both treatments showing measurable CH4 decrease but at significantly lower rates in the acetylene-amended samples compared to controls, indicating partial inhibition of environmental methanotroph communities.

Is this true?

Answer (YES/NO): NO